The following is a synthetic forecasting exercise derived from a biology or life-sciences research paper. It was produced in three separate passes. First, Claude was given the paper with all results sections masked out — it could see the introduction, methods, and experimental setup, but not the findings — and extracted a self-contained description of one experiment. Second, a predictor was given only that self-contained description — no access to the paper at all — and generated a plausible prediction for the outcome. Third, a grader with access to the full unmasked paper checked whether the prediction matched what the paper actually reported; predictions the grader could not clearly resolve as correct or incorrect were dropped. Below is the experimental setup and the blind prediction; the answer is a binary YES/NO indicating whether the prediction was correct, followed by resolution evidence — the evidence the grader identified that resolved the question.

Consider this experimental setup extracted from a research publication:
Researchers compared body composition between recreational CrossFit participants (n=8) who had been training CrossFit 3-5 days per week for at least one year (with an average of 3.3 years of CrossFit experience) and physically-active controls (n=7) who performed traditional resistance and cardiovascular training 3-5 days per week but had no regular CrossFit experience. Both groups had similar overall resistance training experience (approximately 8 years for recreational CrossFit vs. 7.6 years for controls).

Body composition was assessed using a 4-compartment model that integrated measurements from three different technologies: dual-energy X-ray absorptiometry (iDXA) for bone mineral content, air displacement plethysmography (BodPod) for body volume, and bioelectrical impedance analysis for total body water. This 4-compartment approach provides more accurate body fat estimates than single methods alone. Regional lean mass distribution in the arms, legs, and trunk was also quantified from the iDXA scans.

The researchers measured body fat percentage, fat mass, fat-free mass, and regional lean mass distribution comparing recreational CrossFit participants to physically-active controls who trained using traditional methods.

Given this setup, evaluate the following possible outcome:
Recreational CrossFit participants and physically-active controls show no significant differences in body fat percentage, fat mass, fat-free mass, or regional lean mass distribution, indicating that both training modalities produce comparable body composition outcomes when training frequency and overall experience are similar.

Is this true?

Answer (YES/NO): YES